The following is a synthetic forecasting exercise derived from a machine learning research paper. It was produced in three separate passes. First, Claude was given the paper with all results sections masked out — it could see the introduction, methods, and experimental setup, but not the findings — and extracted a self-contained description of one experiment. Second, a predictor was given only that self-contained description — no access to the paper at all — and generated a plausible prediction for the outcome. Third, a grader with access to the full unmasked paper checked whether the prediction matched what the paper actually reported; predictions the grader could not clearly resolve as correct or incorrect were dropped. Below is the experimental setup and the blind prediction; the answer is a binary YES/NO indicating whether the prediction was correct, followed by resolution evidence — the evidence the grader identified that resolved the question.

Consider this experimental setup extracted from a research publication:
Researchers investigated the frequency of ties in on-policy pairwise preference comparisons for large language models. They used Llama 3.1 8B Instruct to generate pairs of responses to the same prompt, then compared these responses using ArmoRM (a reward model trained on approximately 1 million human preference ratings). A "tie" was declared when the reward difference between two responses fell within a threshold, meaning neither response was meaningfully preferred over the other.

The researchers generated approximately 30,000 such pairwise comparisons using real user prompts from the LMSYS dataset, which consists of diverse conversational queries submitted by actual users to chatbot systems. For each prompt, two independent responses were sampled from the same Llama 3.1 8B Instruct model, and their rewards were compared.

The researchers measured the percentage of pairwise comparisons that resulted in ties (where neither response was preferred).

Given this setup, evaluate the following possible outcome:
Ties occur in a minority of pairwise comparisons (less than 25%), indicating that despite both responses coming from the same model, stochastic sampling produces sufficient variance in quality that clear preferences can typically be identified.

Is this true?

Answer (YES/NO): NO